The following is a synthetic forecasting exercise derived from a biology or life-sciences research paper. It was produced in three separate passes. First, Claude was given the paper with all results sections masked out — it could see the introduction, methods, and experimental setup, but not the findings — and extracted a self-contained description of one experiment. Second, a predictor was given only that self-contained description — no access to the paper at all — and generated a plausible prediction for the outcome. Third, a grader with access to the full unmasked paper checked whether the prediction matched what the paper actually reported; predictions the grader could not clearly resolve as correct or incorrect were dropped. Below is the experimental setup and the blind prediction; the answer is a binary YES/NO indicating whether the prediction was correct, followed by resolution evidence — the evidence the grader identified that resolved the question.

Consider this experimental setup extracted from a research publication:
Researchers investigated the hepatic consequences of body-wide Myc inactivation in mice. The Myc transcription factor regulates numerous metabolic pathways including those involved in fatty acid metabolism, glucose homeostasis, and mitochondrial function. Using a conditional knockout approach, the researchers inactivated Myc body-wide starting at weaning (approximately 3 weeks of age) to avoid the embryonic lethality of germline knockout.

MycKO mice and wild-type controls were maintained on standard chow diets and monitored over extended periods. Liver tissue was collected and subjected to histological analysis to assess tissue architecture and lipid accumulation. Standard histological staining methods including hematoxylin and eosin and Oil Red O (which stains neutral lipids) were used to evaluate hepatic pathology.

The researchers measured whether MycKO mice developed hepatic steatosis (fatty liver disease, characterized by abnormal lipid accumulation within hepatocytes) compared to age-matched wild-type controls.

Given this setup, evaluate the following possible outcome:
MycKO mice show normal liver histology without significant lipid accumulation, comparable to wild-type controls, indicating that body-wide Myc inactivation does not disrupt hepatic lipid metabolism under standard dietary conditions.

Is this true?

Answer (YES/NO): NO